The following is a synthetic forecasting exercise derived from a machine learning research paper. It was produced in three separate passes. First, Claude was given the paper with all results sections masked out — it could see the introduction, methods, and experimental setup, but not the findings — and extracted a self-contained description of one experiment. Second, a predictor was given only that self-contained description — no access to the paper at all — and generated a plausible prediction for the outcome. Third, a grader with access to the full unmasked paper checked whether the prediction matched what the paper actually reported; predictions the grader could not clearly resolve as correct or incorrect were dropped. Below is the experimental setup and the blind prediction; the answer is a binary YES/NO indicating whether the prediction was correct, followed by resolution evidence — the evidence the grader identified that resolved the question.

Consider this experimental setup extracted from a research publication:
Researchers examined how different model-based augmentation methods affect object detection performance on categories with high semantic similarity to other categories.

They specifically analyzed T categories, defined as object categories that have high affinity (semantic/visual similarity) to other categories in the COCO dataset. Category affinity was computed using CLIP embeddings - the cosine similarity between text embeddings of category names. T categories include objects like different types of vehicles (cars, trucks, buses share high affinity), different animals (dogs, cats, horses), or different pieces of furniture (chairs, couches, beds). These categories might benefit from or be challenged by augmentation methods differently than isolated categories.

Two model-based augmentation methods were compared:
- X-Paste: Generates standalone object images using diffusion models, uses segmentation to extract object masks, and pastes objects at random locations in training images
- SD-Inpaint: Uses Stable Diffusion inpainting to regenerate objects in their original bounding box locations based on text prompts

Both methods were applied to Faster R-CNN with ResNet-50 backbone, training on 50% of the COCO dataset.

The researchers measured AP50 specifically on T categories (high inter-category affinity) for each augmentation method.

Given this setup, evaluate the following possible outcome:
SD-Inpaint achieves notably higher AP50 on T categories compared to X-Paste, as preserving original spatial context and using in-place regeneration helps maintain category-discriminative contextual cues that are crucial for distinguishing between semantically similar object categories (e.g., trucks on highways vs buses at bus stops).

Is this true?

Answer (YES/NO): NO